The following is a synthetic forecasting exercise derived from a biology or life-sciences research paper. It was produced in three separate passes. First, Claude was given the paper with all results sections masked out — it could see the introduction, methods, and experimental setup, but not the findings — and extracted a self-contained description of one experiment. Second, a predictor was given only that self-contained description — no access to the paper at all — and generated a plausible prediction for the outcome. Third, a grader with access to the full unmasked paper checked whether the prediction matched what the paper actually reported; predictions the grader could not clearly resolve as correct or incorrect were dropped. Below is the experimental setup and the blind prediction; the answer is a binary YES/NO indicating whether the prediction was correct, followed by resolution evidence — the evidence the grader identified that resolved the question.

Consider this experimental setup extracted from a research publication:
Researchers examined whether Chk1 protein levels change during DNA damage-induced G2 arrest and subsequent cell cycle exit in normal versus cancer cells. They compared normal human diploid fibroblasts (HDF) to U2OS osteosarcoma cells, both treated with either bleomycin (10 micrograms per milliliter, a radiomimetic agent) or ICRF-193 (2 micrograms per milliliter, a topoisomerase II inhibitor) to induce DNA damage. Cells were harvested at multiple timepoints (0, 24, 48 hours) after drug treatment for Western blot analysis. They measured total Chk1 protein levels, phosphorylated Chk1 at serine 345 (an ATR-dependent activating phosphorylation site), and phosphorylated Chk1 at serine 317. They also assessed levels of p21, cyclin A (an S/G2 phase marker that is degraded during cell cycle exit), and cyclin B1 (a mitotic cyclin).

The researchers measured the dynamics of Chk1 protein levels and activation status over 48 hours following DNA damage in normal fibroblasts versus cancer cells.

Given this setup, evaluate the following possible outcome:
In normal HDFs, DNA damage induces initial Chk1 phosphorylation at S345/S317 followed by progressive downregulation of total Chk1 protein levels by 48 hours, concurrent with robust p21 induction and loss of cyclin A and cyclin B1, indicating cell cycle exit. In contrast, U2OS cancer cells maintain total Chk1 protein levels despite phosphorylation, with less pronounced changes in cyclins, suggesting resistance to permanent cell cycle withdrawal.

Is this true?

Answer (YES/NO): YES